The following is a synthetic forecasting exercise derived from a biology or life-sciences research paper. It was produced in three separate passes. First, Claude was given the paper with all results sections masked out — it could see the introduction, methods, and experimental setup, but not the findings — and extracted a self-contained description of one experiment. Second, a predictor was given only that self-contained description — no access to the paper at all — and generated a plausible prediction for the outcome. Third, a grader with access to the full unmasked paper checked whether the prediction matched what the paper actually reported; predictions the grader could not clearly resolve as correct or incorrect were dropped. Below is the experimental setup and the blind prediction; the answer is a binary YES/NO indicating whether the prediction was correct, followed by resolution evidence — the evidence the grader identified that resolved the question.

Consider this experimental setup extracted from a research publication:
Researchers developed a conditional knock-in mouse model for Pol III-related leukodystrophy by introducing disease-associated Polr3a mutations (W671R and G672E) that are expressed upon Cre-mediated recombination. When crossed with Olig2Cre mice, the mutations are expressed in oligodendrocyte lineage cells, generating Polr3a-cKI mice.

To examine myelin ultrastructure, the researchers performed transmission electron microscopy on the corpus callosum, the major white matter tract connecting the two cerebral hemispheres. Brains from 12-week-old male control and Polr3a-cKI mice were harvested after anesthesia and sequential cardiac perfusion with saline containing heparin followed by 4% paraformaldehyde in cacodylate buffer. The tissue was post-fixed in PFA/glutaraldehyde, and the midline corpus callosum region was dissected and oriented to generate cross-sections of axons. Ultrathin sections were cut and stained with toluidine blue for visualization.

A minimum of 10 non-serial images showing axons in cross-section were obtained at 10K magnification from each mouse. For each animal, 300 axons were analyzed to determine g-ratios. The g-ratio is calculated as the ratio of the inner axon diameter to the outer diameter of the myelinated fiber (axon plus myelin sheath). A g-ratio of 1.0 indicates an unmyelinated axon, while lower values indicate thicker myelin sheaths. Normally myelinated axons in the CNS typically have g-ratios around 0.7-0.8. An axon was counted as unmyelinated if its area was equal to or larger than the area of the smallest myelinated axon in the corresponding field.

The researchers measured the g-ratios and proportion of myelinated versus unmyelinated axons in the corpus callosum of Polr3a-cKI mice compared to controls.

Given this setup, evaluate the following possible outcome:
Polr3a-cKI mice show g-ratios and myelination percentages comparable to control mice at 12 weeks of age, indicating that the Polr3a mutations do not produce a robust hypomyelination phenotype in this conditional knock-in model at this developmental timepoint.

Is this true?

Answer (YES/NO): NO